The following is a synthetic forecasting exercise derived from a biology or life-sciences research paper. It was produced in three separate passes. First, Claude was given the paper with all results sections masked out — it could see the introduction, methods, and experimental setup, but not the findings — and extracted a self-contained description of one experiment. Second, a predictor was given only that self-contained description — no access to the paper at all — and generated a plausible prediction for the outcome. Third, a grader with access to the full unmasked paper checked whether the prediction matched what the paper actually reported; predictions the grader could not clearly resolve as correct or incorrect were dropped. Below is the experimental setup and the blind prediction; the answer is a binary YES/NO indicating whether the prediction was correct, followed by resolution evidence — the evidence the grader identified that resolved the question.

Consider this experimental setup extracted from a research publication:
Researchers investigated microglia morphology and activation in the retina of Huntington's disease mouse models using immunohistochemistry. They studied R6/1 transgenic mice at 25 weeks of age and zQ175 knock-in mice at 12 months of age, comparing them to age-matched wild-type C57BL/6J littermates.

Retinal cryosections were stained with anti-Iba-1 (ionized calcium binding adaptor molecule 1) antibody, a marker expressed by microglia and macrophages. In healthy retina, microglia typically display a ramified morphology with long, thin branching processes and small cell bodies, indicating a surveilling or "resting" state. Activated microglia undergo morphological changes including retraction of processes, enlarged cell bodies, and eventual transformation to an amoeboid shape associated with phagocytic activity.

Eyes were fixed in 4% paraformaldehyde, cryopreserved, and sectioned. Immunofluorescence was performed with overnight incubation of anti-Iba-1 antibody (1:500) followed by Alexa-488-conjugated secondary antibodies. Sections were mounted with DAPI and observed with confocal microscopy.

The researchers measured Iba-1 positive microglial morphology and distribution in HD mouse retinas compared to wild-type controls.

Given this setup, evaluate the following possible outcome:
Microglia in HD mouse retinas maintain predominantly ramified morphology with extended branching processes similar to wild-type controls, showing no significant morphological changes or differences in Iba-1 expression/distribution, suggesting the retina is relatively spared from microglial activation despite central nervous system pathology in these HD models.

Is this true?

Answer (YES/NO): NO